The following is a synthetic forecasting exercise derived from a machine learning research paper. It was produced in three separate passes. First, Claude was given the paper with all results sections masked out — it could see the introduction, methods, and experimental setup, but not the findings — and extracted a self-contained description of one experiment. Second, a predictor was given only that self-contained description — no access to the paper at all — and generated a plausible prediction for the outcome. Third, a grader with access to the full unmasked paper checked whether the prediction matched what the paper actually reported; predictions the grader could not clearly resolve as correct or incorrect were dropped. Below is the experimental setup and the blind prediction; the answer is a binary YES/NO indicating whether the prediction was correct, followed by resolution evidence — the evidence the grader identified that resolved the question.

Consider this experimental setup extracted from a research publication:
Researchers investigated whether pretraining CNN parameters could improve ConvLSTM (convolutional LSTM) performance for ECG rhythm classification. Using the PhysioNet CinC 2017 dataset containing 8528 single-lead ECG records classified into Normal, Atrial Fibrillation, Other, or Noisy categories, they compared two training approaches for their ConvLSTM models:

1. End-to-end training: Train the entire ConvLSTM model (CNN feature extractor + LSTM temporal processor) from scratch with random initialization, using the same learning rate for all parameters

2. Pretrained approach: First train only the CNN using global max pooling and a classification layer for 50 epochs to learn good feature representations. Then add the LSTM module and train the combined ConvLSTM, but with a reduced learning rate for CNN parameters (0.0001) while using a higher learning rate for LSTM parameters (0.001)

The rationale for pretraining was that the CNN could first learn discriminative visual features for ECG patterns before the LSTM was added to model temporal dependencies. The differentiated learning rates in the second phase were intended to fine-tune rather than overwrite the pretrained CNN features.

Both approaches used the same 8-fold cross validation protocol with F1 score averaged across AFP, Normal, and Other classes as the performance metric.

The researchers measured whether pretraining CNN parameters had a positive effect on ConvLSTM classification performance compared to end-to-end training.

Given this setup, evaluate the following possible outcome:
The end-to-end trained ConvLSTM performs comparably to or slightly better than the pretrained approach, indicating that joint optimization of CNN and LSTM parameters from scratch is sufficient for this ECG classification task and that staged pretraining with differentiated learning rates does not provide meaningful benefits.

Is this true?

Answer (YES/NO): NO